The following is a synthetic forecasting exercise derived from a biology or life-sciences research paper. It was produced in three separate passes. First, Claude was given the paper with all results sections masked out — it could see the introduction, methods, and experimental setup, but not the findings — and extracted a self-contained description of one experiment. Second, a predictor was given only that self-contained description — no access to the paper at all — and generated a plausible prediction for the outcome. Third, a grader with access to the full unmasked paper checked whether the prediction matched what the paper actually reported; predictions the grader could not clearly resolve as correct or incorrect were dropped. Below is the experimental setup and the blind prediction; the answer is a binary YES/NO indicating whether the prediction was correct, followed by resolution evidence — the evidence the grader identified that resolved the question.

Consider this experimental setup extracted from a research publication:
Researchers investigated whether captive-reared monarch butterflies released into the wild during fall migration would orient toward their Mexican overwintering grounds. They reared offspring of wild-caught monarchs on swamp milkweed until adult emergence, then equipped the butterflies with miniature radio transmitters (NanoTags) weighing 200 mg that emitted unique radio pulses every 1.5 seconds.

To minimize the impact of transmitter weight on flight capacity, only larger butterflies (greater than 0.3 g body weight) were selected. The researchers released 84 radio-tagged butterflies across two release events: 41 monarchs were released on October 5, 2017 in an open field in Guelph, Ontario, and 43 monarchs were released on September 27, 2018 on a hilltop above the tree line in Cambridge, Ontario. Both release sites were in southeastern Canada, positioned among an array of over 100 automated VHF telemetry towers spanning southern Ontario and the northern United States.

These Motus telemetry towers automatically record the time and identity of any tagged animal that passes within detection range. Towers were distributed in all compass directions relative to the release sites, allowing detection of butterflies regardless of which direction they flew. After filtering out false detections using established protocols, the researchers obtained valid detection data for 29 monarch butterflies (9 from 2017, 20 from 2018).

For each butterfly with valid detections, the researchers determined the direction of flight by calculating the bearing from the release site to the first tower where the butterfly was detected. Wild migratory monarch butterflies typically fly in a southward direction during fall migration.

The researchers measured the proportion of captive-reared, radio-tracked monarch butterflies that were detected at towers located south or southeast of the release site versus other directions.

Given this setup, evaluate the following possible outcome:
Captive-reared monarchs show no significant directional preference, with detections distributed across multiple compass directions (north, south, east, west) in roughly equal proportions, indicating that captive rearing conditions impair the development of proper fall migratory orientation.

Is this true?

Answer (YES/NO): NO